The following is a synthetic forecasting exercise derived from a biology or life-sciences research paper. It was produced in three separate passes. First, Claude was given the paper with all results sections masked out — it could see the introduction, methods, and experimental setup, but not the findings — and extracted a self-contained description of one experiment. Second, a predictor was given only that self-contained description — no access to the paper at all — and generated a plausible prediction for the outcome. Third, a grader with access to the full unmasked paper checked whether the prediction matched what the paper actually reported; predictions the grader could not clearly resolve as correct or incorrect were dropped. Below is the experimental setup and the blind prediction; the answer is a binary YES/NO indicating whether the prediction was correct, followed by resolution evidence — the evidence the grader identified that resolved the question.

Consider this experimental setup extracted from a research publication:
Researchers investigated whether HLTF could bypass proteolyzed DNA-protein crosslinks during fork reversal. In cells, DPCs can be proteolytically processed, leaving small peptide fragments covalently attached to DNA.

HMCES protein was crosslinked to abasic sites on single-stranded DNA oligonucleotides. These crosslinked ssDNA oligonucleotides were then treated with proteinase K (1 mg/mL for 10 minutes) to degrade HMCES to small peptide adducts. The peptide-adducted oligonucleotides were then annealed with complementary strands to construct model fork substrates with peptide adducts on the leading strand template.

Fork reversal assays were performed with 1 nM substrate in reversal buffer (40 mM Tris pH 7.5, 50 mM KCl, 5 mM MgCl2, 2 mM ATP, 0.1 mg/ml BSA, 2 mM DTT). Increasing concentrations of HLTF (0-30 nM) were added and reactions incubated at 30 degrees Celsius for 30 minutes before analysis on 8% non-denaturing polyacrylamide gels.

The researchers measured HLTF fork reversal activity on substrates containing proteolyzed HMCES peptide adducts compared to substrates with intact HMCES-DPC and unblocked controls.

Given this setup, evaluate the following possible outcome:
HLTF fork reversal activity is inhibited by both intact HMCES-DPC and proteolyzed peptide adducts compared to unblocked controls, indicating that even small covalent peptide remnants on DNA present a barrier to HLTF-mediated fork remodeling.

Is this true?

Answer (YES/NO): NO